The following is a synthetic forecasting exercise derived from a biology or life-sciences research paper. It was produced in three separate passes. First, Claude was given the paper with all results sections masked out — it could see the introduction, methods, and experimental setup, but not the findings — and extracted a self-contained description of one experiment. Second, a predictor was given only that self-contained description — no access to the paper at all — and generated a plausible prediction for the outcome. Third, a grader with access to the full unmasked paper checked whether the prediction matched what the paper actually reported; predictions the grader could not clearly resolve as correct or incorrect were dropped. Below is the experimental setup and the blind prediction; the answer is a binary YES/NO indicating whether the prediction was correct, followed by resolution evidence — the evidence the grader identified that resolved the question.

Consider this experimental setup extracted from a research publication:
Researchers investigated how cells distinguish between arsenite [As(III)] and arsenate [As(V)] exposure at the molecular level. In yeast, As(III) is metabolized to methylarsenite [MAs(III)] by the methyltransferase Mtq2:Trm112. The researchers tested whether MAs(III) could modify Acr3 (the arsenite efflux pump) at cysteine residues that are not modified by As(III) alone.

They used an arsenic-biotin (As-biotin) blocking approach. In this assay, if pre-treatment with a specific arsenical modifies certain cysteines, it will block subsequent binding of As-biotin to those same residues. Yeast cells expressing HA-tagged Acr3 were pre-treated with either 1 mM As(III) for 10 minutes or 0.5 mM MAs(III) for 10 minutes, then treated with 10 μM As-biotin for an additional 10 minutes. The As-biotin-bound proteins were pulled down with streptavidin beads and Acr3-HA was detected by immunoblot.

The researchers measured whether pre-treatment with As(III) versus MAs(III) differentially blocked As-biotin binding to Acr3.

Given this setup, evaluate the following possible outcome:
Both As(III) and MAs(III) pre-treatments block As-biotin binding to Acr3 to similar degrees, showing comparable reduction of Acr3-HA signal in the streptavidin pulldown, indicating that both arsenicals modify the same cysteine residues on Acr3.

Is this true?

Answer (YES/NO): NO